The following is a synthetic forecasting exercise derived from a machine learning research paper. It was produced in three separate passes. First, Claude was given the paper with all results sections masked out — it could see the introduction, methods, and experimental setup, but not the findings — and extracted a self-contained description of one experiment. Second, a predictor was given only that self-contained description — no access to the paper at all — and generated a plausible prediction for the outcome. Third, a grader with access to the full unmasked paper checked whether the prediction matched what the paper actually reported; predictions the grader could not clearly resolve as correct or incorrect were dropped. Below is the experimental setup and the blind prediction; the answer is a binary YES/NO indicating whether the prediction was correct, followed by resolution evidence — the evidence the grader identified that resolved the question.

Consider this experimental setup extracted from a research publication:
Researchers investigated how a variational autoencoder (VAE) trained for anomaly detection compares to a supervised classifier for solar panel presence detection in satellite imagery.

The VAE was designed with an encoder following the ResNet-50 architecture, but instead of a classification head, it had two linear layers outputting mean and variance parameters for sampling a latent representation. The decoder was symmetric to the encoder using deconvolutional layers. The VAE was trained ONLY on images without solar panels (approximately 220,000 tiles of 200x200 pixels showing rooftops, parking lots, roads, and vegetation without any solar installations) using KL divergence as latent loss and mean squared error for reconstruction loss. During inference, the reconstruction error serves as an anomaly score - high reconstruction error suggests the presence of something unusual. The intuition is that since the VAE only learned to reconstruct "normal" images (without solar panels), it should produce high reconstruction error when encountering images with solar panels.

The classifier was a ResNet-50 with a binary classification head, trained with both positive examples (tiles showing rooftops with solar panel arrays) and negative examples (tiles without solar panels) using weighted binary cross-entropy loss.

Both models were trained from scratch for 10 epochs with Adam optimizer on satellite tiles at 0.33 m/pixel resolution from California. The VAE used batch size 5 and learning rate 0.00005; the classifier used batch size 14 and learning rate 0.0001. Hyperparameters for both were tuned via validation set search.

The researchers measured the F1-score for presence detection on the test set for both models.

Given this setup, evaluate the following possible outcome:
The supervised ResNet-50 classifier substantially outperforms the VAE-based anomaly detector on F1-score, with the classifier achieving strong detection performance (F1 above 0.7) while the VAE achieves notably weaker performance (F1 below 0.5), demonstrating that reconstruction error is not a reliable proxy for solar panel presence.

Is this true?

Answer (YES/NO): YES